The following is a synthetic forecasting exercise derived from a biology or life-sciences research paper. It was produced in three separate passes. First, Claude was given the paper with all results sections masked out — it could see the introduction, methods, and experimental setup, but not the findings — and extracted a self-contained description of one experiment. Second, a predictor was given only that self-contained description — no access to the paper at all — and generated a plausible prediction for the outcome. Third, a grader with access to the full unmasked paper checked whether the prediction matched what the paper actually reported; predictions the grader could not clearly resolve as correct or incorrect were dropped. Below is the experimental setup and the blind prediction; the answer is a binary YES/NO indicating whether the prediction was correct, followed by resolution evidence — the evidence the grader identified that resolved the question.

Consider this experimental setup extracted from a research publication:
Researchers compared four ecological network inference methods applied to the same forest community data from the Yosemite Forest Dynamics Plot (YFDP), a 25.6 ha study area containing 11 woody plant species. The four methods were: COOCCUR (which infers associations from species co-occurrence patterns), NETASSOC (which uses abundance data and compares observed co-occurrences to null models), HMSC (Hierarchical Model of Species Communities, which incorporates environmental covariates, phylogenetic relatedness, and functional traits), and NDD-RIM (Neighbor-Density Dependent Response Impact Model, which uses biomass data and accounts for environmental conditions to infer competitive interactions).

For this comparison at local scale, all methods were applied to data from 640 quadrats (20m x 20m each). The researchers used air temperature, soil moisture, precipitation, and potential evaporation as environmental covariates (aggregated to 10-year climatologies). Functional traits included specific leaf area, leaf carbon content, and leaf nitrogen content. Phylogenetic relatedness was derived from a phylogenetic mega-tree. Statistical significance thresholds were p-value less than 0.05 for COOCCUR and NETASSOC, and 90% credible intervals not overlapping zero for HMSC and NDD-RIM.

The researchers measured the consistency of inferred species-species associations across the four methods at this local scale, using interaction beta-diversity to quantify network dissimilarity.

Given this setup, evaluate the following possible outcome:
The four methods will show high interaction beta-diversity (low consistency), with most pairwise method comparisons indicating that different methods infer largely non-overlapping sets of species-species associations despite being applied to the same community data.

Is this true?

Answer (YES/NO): YES